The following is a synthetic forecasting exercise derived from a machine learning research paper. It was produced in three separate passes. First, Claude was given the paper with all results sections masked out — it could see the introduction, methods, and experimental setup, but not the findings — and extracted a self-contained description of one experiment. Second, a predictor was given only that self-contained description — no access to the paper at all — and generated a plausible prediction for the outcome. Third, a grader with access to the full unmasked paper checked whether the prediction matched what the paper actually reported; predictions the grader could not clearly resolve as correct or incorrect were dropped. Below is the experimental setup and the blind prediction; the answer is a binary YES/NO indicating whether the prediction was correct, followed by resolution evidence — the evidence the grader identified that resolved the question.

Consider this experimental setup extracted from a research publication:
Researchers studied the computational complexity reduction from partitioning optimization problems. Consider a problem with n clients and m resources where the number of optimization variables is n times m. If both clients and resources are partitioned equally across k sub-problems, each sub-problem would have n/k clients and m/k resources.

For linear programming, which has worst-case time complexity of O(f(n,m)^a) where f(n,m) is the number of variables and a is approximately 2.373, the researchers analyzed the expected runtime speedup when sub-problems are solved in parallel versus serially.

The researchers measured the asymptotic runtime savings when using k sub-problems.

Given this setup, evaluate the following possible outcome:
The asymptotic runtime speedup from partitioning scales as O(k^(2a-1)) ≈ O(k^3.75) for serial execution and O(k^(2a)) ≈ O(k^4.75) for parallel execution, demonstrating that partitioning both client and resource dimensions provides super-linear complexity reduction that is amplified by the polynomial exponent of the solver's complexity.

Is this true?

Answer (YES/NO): YES